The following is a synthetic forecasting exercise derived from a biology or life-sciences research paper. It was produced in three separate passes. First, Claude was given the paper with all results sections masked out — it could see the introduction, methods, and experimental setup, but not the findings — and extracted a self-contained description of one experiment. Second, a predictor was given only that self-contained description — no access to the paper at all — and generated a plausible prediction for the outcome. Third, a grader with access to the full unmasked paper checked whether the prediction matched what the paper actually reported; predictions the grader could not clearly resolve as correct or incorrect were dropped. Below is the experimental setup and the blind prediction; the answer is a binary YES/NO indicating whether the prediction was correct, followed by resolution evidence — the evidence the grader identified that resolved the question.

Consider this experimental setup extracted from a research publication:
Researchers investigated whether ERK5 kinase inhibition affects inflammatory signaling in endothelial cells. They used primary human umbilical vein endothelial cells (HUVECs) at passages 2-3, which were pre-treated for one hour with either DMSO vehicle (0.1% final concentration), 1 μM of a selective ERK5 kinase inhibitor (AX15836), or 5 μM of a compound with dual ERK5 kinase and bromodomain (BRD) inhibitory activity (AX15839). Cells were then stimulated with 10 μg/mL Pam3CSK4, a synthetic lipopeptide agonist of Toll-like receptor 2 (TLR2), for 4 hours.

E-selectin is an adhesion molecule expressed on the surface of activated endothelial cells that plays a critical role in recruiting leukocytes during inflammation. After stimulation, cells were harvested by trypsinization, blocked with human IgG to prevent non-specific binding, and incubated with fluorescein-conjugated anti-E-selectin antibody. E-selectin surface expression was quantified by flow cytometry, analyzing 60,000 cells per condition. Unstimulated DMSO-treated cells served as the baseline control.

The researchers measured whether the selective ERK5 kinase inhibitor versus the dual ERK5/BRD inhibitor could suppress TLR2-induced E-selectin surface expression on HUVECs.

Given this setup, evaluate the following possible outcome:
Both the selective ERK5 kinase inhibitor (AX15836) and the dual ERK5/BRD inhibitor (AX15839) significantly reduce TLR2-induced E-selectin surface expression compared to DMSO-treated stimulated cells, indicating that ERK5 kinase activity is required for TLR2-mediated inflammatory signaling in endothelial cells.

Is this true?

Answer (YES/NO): NO